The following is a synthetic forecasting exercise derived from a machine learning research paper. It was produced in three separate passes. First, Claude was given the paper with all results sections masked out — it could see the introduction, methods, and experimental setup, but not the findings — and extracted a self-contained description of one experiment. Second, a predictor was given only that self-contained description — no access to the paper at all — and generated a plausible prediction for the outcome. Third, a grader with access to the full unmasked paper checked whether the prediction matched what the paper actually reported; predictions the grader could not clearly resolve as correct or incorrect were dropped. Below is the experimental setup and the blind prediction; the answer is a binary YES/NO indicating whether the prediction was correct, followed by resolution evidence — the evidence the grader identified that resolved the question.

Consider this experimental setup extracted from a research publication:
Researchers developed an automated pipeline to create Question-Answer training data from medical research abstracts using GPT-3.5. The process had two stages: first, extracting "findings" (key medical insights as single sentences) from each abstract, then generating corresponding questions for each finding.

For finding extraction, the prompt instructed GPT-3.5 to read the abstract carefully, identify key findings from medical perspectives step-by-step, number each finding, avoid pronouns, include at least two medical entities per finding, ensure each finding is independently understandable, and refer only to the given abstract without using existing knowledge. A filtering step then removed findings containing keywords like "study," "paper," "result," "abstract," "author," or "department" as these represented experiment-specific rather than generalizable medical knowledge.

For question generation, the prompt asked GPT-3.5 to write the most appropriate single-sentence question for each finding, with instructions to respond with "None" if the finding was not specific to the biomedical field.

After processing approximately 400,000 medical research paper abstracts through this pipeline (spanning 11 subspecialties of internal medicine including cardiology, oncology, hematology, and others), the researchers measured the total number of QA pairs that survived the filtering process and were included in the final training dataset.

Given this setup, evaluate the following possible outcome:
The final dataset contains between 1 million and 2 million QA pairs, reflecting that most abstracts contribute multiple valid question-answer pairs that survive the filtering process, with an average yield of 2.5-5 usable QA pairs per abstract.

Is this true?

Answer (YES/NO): YES